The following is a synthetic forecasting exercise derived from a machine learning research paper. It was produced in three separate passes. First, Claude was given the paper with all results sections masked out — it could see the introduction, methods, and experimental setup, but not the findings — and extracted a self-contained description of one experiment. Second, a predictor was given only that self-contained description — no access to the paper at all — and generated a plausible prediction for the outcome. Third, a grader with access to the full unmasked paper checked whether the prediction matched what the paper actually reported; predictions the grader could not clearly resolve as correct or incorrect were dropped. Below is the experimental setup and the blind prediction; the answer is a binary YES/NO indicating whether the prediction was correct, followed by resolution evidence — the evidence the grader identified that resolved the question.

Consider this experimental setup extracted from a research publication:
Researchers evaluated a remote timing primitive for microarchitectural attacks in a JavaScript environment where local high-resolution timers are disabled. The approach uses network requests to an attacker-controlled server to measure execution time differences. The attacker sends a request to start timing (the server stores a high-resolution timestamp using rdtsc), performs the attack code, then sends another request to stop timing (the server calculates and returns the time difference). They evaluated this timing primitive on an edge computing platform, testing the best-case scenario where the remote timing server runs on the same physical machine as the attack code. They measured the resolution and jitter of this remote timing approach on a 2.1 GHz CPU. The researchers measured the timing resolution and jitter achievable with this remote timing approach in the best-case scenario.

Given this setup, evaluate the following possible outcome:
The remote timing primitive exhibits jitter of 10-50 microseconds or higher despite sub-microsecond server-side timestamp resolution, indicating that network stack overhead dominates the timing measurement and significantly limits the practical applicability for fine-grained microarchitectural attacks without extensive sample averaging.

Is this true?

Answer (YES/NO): NO